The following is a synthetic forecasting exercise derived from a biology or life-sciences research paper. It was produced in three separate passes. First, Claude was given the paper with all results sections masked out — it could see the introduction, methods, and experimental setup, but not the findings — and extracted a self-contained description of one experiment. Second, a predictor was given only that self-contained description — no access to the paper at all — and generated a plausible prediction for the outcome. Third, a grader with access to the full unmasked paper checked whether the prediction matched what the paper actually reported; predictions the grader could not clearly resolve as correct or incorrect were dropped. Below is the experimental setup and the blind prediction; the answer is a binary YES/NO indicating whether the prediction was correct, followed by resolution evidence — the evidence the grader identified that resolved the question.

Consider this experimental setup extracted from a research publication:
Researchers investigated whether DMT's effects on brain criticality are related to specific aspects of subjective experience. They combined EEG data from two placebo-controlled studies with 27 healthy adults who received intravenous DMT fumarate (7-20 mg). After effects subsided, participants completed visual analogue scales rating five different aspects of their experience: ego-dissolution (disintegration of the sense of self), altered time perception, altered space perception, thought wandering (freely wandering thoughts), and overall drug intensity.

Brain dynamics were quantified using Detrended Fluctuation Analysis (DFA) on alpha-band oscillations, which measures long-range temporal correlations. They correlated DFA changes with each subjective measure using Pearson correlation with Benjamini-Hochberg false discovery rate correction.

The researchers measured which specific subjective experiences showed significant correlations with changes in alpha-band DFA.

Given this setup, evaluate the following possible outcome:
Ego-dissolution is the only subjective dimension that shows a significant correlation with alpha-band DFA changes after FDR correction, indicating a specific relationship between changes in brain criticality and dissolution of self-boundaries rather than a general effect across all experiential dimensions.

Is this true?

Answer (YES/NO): YES